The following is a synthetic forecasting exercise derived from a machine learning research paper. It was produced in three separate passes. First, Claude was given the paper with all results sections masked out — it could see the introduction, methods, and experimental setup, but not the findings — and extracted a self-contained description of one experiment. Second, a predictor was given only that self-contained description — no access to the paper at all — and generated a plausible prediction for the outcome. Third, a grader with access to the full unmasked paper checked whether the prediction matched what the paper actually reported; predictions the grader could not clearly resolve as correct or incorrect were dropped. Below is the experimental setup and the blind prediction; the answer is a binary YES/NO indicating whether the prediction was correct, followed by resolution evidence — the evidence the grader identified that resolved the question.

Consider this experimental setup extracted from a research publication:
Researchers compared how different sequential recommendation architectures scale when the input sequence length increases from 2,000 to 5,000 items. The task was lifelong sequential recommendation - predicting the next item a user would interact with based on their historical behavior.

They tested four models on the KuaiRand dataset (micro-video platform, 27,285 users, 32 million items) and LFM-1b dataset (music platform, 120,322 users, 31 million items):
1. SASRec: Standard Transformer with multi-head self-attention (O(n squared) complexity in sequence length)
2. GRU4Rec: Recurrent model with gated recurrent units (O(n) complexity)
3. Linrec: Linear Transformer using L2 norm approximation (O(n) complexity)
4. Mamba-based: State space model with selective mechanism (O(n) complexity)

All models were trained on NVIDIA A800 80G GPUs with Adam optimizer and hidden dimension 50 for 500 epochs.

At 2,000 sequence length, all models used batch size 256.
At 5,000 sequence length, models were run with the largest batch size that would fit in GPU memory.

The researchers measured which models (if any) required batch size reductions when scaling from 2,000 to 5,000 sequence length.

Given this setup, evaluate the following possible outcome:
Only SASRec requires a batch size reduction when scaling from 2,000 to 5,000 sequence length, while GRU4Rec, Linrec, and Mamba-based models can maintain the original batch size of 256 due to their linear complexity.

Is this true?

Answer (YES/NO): YES